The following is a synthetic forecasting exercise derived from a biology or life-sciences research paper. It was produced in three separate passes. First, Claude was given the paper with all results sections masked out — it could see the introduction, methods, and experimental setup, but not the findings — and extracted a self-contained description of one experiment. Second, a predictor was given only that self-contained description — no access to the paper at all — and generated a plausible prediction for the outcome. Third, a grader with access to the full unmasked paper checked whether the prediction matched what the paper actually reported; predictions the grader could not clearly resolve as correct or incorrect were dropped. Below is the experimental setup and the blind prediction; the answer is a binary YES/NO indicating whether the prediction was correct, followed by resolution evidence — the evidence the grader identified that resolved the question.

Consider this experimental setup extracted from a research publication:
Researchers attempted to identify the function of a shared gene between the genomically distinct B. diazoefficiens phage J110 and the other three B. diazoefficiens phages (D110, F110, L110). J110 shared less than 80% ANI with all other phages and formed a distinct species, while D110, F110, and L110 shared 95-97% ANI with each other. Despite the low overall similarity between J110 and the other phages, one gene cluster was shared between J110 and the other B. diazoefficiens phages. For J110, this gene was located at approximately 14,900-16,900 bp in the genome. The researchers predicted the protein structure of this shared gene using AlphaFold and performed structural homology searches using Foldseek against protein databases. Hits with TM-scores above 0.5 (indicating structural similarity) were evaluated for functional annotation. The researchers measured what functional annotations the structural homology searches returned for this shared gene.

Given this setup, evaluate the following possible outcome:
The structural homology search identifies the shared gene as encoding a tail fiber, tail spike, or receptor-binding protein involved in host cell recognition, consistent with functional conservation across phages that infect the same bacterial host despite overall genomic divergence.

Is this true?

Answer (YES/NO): YES